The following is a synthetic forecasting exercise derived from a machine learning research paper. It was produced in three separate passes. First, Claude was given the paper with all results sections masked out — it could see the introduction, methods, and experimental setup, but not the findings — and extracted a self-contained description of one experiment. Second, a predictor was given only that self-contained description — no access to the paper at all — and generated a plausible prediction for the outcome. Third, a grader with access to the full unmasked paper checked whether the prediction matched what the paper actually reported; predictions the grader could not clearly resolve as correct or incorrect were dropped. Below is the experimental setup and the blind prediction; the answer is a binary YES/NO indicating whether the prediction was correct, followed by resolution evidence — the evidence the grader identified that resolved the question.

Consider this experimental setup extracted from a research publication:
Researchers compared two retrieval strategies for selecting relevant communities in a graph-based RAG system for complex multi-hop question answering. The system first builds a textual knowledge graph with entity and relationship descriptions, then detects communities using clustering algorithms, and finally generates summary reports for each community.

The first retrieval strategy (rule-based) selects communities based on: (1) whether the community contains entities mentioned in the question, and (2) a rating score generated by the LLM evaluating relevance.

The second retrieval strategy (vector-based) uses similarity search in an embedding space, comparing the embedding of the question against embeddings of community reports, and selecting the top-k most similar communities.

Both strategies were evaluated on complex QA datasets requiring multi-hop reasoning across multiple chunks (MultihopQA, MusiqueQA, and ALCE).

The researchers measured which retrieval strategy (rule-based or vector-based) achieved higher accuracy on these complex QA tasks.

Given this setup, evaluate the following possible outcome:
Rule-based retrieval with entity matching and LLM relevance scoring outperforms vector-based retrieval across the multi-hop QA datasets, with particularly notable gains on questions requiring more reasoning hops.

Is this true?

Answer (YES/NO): NO